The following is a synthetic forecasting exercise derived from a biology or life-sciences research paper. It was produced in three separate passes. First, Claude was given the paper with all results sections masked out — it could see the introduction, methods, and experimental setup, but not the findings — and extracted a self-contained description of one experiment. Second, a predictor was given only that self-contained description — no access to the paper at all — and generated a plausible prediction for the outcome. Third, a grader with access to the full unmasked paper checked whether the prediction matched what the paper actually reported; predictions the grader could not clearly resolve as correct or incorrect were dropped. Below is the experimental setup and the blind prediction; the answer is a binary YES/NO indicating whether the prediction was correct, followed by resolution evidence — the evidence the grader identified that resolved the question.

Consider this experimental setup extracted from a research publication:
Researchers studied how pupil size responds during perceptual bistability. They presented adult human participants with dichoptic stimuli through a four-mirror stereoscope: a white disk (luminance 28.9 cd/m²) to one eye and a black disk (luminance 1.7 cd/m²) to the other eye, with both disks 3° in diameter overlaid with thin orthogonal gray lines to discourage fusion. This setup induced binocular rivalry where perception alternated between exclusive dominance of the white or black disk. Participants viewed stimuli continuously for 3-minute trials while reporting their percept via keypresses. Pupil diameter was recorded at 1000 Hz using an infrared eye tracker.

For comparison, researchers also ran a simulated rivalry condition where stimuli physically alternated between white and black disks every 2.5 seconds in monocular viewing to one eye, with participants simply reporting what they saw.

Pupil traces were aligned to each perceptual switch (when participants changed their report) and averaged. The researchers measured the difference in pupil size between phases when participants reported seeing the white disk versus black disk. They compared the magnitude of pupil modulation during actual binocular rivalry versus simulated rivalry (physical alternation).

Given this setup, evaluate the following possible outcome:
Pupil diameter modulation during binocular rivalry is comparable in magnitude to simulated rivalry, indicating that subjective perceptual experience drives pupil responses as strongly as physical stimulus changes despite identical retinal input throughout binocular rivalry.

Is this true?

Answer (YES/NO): NO